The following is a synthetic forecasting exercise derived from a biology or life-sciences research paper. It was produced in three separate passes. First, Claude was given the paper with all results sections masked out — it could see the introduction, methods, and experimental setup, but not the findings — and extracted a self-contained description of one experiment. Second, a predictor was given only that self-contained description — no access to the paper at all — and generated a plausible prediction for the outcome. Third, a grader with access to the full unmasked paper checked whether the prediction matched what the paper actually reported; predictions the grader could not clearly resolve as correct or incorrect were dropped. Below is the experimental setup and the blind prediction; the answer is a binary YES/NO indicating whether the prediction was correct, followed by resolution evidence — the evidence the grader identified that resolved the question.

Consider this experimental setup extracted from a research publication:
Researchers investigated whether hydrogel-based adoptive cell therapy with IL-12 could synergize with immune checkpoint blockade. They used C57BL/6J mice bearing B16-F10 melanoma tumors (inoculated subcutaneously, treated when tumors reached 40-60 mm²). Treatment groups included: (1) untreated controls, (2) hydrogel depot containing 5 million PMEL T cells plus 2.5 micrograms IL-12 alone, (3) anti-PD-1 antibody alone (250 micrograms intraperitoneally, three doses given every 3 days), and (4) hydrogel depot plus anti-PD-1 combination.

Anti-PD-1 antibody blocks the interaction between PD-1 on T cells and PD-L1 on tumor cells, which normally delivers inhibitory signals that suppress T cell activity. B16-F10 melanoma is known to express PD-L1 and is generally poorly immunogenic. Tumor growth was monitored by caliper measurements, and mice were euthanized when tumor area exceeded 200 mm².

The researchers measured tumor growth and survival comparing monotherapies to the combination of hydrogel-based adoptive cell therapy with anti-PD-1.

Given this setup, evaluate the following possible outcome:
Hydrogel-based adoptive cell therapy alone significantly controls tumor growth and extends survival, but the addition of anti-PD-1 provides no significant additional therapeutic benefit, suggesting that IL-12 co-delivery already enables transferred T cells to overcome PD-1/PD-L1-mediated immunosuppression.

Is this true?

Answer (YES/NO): NO